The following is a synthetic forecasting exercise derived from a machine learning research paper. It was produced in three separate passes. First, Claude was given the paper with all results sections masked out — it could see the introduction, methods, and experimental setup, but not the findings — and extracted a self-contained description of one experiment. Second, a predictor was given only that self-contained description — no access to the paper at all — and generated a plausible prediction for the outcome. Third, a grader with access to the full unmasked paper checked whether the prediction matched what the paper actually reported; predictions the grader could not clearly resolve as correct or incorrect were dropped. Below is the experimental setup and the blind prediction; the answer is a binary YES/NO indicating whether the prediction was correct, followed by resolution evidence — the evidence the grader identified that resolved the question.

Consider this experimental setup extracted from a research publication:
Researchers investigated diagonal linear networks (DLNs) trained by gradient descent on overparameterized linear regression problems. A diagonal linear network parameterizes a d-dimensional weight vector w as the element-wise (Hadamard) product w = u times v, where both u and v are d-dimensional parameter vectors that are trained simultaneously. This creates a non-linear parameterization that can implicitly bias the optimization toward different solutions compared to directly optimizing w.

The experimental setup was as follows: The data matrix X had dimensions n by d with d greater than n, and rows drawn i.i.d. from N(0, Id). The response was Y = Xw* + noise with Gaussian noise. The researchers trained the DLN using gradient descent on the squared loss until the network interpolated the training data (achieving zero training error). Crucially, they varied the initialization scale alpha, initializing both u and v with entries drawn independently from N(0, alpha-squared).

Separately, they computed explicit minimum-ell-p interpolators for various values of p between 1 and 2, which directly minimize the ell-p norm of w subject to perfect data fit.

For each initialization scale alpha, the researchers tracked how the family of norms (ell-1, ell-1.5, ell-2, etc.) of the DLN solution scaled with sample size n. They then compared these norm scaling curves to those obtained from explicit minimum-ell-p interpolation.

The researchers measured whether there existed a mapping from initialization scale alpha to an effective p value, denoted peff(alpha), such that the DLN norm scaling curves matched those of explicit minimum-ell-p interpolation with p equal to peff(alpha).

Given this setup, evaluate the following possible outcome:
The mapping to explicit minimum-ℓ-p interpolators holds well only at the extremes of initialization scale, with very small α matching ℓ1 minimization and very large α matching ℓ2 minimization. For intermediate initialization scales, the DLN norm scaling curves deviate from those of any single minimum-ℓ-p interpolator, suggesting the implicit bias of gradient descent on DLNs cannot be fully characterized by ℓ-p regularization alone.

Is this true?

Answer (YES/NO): NO